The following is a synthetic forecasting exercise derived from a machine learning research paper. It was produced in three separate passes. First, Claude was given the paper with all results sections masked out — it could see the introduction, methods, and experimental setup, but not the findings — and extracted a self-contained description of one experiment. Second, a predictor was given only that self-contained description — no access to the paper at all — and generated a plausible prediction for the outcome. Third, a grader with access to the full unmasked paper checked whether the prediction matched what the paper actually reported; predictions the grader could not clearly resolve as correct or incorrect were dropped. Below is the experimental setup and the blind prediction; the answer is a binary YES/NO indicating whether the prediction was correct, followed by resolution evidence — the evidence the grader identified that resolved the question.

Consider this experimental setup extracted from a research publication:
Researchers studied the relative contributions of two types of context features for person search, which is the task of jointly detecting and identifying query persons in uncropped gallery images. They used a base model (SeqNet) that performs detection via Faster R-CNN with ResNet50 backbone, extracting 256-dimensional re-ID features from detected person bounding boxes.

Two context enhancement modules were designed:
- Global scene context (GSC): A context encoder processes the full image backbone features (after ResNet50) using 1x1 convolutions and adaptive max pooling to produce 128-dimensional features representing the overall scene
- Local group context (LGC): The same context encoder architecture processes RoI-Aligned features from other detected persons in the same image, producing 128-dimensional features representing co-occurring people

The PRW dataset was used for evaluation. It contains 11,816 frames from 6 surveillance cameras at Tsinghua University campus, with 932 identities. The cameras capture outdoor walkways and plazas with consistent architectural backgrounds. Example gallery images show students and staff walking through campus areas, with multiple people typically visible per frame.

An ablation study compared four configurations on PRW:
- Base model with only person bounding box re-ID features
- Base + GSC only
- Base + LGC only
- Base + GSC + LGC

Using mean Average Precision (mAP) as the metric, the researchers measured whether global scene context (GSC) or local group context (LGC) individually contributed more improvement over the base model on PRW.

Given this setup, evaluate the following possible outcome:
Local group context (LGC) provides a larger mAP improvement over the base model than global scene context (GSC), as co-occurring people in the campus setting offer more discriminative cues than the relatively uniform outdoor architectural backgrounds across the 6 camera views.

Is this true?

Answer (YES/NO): NO